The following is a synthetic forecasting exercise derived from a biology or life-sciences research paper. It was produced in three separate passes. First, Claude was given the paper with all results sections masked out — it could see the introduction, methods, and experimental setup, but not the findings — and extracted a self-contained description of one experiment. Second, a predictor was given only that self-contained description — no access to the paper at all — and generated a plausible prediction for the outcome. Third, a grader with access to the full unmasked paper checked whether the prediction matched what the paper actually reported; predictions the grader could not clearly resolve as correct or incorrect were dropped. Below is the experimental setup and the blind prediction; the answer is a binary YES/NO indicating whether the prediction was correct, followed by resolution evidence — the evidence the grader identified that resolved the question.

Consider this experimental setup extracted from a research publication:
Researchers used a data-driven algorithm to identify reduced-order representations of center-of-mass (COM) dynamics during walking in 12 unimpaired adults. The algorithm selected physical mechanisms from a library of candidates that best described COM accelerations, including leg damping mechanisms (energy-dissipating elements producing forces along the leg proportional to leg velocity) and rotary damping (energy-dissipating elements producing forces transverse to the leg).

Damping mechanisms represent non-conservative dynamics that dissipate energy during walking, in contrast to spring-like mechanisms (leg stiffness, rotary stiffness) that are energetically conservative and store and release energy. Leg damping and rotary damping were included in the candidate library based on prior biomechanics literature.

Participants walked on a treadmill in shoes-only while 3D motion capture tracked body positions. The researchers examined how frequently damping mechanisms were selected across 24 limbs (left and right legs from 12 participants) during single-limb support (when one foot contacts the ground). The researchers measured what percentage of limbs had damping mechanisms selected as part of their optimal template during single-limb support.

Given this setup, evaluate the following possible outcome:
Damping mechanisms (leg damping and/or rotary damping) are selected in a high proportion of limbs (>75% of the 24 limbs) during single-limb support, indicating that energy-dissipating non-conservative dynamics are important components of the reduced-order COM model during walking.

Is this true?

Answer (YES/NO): NO